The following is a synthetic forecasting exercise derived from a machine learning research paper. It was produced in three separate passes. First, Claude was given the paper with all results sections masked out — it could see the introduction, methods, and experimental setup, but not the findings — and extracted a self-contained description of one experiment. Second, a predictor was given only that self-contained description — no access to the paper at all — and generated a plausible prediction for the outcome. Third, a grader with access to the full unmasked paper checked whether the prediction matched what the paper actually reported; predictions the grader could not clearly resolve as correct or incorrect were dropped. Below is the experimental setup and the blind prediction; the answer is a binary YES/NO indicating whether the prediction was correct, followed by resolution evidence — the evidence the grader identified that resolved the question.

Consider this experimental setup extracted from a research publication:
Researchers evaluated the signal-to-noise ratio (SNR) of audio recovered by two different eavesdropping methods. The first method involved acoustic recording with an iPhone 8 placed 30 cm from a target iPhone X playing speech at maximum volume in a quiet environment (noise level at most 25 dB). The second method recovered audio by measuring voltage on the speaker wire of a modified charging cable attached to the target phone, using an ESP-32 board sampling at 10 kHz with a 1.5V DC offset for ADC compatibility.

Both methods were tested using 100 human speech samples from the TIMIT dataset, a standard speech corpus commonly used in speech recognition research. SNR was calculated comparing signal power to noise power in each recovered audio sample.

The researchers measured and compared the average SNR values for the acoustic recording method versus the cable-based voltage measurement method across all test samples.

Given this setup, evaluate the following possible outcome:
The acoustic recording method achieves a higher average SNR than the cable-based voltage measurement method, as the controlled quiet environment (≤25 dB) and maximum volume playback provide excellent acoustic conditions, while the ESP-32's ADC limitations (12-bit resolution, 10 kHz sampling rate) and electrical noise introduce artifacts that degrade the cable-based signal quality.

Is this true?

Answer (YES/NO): YES